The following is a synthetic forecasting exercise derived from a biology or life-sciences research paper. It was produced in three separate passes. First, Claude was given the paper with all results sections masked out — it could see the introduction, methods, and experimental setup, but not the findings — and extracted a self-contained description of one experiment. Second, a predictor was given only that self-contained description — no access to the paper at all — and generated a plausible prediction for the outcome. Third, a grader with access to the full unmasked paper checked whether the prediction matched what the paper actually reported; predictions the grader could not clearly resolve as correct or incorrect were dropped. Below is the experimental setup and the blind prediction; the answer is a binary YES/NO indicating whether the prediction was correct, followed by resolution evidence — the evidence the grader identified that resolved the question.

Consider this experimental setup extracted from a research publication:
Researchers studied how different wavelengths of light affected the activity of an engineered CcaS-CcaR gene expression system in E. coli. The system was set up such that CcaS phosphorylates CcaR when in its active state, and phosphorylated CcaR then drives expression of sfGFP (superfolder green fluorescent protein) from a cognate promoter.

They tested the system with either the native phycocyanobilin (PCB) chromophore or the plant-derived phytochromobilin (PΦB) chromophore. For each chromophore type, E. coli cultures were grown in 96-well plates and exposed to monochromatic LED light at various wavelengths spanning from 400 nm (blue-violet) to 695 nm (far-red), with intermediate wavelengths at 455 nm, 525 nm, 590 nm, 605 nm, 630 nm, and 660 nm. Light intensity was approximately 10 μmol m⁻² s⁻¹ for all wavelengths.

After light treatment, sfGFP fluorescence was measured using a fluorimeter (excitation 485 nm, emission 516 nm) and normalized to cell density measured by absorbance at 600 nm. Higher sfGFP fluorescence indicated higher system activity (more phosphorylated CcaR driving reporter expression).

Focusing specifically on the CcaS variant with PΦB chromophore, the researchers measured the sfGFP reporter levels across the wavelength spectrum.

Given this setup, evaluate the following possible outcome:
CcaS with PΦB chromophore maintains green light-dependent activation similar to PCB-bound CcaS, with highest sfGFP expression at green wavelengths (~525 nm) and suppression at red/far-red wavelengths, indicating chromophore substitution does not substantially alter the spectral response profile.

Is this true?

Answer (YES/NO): NO